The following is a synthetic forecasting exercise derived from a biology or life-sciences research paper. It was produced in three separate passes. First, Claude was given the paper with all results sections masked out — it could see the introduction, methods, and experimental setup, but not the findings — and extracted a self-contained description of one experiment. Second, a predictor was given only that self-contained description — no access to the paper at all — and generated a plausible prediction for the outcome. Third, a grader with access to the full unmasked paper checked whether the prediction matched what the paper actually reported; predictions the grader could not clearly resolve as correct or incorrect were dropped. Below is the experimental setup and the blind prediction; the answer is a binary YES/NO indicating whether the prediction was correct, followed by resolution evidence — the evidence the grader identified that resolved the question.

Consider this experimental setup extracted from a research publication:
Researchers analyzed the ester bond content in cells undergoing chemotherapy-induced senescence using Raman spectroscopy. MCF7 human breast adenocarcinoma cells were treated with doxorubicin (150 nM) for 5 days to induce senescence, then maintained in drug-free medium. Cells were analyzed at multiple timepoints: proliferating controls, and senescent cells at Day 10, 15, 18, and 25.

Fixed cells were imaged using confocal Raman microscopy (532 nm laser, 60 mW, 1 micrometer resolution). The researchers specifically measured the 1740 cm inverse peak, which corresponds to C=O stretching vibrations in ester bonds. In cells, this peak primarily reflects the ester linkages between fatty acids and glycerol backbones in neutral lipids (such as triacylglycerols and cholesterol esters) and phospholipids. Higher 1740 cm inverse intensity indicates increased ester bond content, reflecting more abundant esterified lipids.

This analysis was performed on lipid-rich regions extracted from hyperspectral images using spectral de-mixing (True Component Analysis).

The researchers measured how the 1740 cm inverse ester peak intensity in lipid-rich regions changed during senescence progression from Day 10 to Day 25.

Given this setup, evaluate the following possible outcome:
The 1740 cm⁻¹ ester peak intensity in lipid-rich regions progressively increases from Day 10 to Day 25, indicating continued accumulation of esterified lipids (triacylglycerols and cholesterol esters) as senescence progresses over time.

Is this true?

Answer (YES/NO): NO